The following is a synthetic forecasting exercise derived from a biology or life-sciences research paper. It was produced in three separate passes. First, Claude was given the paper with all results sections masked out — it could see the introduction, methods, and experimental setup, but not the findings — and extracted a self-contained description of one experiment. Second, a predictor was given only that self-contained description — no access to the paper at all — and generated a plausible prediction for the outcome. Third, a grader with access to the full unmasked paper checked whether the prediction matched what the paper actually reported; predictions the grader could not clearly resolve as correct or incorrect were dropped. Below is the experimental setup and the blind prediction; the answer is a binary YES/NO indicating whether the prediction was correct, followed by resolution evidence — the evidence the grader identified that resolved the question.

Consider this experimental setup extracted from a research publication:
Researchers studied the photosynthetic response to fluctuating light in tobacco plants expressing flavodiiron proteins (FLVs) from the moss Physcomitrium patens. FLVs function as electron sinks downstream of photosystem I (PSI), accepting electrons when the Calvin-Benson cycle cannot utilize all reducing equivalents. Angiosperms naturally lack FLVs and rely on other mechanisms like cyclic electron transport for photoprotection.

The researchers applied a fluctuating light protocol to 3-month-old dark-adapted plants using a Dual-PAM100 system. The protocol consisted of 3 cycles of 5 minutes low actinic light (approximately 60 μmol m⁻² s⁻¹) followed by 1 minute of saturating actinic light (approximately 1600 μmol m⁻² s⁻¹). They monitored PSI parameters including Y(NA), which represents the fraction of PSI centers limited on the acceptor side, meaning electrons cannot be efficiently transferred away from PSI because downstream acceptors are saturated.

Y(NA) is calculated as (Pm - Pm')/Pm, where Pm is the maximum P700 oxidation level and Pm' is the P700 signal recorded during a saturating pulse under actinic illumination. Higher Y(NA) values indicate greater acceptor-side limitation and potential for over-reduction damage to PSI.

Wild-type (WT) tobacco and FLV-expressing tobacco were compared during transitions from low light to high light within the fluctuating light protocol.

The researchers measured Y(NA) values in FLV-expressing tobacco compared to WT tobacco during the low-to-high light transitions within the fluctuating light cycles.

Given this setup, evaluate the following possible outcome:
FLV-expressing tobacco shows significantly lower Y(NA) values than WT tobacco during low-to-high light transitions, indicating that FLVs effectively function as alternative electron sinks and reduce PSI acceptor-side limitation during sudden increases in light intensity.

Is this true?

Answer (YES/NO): YES